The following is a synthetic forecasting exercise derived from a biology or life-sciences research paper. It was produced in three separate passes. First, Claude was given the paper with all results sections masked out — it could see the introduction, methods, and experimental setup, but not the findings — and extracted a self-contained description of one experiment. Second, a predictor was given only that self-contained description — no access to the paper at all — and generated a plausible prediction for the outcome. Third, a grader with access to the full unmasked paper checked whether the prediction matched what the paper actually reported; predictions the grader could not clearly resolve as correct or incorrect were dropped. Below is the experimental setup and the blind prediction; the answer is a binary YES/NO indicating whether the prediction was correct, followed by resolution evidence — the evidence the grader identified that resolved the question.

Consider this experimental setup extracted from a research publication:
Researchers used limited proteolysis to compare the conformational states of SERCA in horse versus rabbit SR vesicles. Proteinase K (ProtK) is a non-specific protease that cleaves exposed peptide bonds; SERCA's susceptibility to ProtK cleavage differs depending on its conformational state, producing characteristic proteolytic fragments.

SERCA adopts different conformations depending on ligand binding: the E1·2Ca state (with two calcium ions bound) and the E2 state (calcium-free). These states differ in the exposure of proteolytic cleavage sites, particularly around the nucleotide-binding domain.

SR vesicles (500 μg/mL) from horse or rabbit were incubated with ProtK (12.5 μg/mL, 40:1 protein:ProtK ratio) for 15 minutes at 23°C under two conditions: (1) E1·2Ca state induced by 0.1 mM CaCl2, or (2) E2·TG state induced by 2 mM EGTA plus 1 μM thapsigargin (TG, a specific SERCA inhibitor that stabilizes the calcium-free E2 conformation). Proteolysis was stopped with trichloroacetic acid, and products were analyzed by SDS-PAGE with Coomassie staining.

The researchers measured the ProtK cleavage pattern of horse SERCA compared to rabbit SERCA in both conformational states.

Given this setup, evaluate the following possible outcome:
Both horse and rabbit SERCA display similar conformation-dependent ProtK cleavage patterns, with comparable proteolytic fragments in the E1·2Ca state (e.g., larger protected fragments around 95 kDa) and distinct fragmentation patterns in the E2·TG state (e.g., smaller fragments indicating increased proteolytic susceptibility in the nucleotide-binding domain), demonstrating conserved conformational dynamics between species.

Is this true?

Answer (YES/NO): NO